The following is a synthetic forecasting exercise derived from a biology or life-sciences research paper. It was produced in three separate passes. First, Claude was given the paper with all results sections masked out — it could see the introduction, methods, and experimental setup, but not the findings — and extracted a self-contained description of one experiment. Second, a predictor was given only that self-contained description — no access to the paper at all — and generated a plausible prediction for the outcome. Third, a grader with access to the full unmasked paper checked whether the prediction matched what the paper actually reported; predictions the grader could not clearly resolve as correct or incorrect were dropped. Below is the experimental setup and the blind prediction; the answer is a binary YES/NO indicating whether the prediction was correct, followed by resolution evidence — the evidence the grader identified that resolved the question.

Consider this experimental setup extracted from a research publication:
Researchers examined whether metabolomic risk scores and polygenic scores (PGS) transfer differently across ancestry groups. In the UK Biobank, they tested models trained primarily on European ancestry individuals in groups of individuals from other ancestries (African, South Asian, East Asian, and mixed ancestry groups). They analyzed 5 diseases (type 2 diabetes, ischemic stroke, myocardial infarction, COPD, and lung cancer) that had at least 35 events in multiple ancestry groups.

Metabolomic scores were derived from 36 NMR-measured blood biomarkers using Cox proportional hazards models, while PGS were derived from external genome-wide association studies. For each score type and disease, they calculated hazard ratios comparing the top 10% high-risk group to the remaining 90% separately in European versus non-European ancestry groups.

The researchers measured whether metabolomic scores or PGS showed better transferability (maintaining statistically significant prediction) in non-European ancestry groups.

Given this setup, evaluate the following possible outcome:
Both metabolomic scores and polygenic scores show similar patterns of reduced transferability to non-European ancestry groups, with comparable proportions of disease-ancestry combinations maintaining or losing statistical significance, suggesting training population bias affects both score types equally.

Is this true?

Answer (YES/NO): NO